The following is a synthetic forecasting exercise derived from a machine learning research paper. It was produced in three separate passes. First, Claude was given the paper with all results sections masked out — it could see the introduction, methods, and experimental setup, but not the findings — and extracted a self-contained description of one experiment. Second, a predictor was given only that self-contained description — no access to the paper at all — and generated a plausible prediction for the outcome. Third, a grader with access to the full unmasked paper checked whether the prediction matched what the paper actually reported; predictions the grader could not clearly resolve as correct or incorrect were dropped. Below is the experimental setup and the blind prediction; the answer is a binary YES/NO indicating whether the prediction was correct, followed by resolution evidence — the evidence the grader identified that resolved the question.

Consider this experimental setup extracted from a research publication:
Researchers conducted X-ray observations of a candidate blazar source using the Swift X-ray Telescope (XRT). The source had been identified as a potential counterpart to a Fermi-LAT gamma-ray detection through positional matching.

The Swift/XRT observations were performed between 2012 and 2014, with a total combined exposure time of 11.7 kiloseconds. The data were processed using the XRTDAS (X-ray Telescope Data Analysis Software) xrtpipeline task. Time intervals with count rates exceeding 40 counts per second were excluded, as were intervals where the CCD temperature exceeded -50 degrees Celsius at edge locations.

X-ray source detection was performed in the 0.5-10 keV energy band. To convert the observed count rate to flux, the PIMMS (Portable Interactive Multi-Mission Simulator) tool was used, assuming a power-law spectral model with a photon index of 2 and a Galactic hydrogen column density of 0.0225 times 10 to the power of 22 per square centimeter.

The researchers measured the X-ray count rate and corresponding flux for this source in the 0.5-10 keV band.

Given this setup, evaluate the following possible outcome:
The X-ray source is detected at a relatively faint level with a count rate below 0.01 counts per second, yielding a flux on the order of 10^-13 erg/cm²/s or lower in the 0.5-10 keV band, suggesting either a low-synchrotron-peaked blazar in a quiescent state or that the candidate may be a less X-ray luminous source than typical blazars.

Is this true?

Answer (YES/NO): NO